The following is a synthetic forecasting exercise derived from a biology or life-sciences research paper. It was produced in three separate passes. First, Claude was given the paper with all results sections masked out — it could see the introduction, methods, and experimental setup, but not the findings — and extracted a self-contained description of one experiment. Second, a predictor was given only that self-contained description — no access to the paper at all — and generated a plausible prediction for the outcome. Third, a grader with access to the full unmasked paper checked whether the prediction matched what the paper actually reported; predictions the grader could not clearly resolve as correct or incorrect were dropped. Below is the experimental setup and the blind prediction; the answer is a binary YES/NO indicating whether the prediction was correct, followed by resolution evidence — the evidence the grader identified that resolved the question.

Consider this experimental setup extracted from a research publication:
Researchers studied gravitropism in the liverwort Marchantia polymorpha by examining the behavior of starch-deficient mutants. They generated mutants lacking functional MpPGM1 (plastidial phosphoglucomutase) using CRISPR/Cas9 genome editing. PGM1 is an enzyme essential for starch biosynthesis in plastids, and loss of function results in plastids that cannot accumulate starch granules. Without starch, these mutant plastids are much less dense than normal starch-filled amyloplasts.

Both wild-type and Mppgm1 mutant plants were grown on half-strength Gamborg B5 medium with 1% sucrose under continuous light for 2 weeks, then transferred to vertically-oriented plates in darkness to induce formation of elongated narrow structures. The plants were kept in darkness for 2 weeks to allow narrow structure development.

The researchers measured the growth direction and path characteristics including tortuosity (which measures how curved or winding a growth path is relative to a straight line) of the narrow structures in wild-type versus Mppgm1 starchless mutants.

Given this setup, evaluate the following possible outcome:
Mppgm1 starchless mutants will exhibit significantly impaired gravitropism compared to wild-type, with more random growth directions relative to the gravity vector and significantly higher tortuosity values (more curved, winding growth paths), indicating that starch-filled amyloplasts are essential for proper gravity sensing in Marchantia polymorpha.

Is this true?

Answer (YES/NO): NO